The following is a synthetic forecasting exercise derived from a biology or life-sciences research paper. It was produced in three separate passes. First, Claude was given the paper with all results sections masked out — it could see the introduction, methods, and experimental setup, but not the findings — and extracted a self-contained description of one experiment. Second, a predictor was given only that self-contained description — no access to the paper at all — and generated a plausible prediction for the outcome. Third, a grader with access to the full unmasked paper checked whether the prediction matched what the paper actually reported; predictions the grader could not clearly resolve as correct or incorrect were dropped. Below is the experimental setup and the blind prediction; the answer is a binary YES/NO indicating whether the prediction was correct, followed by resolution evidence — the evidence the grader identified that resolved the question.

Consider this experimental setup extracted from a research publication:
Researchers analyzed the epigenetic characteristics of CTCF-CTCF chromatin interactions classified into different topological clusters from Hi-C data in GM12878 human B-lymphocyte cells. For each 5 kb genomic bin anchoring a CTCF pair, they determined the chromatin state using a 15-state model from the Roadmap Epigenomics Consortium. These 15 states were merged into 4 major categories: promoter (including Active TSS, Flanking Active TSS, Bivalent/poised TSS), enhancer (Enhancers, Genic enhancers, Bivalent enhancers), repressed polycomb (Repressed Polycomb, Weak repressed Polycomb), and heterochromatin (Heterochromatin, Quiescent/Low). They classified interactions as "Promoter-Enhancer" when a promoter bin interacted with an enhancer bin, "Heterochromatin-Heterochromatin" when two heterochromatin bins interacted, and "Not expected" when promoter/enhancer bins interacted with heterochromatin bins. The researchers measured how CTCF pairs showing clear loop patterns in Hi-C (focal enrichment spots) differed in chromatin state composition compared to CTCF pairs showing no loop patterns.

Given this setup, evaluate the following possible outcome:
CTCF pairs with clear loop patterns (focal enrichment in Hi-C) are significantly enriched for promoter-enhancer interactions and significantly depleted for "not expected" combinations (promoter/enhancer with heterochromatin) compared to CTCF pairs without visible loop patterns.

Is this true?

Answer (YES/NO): YES